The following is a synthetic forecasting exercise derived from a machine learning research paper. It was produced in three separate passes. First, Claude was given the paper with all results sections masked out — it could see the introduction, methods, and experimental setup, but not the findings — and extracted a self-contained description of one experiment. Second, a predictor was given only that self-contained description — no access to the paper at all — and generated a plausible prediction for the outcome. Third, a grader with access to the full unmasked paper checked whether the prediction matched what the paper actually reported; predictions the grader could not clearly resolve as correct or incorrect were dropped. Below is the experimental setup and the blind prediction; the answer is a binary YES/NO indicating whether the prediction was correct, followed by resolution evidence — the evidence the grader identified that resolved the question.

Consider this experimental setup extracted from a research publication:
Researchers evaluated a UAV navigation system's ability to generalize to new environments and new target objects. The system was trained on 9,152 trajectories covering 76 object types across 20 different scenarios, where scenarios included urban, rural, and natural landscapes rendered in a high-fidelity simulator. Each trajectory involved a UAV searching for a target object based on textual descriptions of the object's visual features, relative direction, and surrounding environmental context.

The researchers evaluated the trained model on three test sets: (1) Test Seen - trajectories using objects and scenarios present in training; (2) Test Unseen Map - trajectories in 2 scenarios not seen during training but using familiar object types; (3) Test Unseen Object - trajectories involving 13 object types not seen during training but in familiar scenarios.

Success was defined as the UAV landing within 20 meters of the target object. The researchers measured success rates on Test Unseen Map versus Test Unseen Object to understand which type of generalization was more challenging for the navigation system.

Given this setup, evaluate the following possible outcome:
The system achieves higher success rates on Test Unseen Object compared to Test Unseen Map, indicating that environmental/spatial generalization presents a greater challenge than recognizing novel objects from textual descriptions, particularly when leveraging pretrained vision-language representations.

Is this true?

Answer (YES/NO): YES